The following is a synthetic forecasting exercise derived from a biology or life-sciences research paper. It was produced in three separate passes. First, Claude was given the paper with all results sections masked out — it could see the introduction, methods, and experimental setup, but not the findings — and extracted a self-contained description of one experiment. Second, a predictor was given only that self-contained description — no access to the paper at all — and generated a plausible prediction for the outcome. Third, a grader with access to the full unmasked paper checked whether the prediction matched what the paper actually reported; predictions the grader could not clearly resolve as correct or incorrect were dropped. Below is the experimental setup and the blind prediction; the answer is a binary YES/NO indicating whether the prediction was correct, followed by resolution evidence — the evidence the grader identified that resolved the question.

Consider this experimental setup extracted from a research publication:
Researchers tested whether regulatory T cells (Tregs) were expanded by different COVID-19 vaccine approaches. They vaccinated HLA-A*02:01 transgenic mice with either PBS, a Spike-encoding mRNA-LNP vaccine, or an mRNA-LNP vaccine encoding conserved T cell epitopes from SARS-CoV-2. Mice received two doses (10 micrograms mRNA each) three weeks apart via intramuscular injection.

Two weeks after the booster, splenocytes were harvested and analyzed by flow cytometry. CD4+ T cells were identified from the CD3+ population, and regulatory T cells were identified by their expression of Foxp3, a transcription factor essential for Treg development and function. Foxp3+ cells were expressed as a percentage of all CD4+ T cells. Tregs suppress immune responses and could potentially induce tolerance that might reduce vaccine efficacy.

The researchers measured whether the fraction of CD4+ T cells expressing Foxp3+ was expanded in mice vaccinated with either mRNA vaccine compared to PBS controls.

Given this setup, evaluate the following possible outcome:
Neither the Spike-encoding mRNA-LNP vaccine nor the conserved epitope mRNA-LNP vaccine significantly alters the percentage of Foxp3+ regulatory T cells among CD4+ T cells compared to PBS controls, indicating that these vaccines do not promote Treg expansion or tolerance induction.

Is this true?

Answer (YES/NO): YES